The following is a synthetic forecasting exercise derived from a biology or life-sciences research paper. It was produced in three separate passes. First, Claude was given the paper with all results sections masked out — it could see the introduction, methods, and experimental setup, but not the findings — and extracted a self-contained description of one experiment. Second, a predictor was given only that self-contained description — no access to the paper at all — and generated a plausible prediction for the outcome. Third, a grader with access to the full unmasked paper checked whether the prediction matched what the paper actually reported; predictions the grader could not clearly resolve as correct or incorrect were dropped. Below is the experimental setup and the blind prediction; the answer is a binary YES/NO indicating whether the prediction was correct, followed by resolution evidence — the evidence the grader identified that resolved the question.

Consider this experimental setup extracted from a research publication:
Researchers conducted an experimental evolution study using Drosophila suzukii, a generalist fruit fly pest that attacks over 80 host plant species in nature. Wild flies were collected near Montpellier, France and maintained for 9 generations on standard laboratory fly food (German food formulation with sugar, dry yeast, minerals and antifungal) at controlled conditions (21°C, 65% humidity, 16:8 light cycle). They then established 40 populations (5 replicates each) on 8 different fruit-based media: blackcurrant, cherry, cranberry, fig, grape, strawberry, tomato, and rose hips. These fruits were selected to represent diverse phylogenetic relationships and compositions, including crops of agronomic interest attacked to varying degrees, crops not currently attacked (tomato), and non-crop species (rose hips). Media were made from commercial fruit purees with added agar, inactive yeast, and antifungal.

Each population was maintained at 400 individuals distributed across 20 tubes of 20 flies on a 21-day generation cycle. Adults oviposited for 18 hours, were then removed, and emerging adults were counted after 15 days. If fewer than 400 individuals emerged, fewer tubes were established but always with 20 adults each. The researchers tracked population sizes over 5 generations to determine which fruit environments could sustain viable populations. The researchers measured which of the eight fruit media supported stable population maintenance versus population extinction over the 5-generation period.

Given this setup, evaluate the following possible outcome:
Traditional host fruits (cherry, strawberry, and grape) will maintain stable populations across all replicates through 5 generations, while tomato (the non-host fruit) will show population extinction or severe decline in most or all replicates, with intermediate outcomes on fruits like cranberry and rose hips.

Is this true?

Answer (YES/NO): NO